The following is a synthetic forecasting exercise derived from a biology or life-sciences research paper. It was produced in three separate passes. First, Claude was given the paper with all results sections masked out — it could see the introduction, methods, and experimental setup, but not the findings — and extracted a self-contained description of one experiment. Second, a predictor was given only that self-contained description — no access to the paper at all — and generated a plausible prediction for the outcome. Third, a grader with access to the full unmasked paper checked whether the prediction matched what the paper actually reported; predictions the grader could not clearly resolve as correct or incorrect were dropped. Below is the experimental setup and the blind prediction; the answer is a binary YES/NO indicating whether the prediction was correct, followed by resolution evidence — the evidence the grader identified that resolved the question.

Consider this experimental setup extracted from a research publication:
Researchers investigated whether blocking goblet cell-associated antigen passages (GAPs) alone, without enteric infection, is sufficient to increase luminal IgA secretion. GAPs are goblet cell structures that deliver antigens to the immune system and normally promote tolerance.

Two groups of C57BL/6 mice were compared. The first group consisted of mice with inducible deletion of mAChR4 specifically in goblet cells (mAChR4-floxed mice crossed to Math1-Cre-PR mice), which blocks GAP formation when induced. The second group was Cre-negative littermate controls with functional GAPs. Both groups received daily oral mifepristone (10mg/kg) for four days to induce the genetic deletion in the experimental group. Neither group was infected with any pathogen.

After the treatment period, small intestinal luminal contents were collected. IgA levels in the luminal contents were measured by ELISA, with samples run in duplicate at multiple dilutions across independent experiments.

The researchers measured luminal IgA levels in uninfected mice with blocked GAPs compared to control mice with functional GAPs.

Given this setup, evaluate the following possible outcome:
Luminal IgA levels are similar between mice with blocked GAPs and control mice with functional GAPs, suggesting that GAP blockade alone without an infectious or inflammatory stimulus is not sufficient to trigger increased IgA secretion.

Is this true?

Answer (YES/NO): NO